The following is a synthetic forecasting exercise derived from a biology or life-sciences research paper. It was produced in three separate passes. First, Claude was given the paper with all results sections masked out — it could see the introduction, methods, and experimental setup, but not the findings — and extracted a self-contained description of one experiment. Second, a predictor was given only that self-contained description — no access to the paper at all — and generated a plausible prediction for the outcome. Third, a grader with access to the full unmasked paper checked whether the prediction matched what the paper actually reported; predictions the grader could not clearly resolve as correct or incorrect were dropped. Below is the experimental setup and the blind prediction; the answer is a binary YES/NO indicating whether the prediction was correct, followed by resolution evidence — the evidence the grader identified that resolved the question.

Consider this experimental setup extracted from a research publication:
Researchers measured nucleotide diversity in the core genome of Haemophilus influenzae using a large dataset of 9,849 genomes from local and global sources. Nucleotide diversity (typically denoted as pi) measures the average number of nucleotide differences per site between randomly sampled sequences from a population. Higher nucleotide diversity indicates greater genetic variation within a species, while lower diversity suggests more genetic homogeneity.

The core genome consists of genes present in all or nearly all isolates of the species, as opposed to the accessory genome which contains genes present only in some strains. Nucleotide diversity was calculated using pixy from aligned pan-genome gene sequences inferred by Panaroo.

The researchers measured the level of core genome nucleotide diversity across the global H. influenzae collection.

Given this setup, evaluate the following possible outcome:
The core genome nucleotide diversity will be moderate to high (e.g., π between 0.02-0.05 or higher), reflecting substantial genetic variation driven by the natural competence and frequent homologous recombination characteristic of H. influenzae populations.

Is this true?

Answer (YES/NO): NO